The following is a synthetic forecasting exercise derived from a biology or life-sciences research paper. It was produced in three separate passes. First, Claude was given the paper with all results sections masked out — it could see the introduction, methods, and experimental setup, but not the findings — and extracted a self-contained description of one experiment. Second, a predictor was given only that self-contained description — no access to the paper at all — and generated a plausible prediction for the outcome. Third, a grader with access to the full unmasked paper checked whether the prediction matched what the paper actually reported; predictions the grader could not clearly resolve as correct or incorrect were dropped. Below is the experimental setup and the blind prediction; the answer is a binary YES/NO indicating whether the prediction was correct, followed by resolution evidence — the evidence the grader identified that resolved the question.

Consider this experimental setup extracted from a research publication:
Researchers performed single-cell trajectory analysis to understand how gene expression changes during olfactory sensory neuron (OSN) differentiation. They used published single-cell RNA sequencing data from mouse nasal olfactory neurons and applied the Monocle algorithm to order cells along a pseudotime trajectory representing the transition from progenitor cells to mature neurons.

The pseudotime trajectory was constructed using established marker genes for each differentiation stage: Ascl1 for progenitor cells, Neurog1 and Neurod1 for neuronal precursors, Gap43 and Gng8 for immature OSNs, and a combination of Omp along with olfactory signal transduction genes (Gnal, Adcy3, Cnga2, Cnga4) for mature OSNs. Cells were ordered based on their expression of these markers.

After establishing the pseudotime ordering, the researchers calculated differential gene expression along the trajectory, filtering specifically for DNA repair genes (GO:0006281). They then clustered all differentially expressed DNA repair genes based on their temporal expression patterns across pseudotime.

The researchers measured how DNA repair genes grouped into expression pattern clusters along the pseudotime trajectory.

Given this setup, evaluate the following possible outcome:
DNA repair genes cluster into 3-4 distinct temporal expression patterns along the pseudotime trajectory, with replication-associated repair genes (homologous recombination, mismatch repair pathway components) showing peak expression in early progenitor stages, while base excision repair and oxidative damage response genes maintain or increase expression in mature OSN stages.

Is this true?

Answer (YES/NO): NO